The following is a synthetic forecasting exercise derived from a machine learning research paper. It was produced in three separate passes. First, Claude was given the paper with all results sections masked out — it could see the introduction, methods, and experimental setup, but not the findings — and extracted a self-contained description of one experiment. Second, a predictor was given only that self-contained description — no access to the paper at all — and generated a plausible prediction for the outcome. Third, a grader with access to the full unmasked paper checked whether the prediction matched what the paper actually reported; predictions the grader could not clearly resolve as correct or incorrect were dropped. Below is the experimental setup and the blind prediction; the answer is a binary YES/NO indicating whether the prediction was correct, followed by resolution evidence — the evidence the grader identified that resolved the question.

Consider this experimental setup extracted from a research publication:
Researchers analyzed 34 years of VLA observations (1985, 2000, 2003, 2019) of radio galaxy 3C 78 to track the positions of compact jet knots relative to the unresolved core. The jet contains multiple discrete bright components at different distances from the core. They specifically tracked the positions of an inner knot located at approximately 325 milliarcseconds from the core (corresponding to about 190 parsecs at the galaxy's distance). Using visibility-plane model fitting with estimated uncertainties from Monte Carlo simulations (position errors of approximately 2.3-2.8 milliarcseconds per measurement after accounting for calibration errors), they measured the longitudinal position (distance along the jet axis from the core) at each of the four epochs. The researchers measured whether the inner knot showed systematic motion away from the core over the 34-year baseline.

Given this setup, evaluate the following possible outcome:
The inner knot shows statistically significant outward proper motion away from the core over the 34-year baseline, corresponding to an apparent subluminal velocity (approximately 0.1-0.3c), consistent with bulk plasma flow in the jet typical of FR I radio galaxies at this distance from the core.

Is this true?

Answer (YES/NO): NO